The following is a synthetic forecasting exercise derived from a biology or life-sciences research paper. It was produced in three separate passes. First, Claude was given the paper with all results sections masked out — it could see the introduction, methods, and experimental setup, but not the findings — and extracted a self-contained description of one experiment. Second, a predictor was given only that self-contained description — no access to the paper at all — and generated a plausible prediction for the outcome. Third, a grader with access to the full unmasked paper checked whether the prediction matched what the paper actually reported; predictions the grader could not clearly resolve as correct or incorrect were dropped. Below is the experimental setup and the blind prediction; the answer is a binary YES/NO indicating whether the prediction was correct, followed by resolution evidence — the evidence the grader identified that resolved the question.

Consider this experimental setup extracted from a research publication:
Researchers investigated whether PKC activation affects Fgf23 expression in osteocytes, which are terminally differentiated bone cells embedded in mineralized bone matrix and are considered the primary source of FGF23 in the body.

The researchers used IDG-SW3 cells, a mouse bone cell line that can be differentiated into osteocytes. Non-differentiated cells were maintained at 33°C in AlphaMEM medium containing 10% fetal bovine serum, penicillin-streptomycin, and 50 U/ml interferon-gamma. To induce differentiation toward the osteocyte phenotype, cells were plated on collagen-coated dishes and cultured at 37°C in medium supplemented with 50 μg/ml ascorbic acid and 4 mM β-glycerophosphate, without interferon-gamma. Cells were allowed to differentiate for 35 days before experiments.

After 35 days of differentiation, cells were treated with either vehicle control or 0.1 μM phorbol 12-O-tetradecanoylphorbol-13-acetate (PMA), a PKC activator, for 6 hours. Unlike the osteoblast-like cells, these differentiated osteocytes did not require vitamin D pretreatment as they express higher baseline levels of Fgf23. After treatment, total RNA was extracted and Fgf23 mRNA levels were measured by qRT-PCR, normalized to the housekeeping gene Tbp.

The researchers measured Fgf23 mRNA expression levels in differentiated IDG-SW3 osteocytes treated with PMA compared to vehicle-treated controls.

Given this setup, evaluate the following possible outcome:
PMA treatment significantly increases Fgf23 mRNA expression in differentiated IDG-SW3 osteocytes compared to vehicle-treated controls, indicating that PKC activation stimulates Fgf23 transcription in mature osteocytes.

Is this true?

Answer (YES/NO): YES